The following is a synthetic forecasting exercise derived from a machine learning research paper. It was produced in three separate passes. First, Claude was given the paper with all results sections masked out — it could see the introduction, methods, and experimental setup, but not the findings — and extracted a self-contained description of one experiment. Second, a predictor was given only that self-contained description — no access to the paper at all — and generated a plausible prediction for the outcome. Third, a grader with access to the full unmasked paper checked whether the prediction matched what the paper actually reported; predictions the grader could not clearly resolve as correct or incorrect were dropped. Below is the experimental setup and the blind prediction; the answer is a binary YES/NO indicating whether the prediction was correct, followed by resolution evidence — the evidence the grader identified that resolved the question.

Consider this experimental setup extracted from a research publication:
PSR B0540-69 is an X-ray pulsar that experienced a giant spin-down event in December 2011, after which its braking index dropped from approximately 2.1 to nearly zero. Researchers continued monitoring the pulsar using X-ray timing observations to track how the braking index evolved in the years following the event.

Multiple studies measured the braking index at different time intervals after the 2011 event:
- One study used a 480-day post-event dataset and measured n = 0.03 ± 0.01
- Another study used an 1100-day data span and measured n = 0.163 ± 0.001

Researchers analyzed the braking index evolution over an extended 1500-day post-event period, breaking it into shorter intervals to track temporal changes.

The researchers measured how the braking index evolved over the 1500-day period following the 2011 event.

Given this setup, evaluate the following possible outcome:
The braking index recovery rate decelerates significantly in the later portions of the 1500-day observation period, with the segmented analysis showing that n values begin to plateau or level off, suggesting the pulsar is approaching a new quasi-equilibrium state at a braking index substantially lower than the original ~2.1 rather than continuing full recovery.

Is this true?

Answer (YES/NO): NO